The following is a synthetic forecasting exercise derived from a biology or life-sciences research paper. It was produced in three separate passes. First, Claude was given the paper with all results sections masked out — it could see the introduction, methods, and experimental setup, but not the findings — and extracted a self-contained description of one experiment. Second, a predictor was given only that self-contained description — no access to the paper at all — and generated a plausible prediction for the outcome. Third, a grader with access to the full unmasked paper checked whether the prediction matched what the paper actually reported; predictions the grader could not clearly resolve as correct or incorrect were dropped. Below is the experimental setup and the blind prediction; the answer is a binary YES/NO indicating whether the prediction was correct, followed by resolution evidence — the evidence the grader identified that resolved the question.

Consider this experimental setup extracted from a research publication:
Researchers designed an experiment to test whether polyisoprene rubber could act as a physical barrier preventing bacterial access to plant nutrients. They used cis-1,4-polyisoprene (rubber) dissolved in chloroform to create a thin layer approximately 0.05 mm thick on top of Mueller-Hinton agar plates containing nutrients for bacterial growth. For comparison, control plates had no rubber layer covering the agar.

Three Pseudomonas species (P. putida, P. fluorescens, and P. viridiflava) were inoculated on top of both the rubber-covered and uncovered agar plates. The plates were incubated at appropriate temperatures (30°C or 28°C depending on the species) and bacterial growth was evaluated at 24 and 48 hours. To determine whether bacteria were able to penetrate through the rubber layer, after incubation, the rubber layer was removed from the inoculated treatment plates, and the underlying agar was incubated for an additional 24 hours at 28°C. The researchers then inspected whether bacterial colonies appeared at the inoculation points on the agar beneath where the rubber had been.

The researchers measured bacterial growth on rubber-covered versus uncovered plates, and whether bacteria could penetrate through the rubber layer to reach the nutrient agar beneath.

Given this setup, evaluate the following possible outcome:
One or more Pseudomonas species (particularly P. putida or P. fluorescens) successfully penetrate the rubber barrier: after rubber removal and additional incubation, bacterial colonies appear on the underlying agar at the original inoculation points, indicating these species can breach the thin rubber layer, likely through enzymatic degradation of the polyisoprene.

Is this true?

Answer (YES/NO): NO